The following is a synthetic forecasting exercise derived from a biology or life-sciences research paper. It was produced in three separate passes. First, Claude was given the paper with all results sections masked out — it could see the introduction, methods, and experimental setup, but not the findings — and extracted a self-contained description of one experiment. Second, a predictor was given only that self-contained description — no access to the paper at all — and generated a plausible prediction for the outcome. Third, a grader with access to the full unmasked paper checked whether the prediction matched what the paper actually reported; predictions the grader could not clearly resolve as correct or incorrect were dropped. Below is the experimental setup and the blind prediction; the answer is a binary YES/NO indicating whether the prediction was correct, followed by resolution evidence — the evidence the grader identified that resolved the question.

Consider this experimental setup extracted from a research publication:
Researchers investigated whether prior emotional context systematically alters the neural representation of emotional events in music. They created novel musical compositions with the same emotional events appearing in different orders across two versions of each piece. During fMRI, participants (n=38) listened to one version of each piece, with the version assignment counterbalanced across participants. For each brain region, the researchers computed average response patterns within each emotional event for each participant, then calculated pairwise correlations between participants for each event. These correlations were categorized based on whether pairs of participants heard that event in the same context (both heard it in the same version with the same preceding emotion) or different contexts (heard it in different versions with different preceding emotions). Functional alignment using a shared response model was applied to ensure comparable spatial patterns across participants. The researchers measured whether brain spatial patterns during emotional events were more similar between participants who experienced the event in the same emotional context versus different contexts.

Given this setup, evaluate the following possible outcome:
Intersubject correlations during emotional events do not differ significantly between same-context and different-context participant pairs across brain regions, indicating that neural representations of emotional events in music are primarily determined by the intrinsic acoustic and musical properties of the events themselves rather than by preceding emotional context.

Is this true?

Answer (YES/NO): NO